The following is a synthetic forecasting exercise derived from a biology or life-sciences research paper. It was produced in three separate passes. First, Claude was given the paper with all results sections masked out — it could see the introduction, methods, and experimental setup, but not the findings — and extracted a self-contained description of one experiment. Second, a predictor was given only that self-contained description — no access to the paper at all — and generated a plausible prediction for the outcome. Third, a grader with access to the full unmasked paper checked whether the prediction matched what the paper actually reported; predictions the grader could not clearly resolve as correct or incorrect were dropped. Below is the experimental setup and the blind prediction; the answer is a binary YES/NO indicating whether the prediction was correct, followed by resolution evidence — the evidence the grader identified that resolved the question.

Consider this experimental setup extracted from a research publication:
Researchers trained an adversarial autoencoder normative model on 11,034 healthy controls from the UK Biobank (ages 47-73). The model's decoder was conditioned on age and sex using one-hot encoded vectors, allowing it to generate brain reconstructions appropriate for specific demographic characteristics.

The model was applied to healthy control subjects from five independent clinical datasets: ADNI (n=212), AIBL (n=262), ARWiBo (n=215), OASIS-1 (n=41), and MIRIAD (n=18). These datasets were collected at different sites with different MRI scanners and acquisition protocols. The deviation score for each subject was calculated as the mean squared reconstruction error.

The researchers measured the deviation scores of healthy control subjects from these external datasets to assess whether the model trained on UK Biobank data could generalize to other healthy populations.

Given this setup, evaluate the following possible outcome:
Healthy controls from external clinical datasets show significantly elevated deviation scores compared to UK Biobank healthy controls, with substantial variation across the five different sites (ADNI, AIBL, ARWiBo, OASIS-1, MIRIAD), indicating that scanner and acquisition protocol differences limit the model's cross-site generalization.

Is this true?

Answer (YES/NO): NO